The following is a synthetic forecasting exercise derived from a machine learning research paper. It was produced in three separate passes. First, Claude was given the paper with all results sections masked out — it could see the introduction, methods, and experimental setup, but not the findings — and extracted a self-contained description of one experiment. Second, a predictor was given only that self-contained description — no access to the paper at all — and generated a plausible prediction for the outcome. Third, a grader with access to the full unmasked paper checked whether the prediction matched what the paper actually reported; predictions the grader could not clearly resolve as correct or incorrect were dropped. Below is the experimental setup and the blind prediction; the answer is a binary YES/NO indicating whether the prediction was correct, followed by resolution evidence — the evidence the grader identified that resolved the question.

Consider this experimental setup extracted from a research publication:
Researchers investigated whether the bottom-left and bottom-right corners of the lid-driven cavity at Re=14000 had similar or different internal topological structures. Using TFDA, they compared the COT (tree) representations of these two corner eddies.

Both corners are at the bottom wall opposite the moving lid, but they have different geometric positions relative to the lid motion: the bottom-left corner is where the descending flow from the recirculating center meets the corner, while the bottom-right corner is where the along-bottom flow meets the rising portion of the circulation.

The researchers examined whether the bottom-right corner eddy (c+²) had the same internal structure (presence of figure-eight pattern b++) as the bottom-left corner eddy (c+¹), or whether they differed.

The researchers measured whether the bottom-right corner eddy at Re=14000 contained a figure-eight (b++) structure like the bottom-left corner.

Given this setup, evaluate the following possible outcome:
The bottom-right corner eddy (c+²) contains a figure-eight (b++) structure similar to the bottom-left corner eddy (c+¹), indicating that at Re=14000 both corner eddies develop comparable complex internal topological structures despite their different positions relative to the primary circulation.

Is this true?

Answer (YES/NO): NO